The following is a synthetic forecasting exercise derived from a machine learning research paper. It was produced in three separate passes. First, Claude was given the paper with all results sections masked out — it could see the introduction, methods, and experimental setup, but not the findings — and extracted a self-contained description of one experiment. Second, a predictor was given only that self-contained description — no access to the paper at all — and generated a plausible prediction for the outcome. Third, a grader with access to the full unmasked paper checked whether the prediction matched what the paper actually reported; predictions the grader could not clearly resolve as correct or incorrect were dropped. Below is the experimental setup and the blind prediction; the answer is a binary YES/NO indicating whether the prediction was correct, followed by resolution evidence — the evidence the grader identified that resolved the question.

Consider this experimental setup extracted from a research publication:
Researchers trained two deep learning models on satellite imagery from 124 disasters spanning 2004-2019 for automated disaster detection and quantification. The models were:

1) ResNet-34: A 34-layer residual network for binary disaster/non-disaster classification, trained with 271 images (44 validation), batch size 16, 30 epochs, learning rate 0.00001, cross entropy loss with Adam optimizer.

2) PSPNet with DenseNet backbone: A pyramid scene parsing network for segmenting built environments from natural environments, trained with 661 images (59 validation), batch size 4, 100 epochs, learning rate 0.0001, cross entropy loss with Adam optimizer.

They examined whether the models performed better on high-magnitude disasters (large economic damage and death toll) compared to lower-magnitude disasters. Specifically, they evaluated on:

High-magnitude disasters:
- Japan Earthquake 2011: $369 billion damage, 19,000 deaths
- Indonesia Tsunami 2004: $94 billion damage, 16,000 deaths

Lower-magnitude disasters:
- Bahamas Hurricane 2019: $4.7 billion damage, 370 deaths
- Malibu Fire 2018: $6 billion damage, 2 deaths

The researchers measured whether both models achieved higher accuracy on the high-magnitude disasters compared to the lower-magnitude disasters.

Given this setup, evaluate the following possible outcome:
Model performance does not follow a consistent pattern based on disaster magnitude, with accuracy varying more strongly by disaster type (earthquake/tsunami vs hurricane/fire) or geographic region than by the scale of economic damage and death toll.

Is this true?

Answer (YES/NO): NO